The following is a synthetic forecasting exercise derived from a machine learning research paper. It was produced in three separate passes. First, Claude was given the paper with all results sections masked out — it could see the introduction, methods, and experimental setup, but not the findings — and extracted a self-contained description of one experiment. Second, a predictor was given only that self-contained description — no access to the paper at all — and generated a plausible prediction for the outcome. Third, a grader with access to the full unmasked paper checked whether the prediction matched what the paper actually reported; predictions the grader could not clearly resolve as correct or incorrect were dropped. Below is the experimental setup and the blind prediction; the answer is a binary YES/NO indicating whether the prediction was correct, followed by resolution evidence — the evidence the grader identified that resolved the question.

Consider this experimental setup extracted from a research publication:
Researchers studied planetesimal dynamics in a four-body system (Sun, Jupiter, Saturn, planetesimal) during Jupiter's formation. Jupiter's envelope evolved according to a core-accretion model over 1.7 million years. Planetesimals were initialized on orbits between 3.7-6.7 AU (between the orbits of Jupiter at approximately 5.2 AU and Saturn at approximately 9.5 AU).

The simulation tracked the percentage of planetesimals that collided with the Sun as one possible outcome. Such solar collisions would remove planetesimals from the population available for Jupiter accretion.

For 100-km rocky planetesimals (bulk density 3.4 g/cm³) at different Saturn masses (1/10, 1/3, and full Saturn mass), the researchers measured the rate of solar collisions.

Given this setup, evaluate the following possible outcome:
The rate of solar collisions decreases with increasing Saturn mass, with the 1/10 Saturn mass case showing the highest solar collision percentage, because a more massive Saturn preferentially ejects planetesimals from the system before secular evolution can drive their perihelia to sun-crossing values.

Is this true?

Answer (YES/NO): NO